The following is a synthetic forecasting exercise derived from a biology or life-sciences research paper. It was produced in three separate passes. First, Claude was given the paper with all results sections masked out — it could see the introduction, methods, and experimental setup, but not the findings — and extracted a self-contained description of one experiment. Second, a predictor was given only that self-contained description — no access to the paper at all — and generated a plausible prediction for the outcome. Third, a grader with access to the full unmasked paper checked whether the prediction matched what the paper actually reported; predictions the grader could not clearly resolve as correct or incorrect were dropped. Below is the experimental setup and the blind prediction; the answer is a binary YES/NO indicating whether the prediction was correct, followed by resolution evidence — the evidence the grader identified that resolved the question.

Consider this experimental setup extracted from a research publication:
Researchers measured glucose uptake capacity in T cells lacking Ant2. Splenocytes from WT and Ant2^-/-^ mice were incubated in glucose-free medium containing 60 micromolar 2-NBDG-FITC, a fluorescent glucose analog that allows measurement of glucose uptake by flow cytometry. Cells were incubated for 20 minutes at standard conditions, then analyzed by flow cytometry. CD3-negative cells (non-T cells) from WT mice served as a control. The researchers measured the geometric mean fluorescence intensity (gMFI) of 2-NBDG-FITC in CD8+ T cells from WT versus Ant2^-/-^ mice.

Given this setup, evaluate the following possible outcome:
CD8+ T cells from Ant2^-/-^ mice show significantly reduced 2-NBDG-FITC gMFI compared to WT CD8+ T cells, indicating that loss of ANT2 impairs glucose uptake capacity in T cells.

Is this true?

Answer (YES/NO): NO